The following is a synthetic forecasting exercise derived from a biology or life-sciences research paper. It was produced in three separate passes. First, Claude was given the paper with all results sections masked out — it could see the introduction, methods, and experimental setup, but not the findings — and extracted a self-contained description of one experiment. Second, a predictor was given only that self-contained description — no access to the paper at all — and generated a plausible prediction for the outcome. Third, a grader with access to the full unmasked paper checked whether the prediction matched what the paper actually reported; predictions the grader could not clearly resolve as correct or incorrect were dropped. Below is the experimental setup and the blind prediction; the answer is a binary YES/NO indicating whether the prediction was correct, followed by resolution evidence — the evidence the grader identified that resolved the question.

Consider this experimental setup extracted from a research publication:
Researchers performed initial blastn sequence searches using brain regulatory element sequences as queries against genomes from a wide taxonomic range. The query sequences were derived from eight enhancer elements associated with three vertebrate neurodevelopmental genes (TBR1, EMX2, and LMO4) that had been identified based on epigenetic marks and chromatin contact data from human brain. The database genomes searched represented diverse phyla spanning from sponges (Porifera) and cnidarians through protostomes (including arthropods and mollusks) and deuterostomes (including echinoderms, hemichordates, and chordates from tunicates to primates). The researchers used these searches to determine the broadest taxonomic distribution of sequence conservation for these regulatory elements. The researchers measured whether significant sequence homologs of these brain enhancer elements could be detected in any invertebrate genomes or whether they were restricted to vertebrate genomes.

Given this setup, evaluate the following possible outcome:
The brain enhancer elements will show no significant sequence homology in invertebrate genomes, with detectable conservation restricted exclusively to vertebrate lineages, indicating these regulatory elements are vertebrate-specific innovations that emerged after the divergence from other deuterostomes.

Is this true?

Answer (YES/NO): YES